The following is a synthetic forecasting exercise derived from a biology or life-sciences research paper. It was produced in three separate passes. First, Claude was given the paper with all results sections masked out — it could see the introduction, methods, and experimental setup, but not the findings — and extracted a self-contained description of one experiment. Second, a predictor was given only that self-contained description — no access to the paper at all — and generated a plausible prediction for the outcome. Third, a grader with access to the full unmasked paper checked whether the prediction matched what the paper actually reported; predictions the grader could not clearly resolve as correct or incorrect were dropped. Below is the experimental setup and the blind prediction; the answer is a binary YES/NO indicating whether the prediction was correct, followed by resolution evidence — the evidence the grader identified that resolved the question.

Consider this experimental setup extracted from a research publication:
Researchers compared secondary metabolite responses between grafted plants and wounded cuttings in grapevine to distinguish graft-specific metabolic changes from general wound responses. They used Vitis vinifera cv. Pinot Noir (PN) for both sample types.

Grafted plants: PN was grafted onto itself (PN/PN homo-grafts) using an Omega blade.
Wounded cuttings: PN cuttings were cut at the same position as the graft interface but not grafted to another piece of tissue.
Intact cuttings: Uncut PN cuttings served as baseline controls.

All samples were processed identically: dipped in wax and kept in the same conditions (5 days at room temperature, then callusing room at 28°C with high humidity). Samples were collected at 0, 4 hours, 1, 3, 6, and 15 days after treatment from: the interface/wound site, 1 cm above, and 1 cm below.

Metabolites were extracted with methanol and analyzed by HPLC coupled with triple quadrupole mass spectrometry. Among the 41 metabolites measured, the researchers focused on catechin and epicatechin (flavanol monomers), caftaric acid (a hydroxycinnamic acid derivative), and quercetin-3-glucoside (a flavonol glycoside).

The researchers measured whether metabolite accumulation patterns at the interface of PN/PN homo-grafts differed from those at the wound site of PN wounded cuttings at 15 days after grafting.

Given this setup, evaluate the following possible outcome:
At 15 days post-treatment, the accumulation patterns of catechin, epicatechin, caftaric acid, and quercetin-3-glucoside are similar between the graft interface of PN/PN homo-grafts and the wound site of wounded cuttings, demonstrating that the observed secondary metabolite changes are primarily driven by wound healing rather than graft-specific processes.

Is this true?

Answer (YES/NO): YES